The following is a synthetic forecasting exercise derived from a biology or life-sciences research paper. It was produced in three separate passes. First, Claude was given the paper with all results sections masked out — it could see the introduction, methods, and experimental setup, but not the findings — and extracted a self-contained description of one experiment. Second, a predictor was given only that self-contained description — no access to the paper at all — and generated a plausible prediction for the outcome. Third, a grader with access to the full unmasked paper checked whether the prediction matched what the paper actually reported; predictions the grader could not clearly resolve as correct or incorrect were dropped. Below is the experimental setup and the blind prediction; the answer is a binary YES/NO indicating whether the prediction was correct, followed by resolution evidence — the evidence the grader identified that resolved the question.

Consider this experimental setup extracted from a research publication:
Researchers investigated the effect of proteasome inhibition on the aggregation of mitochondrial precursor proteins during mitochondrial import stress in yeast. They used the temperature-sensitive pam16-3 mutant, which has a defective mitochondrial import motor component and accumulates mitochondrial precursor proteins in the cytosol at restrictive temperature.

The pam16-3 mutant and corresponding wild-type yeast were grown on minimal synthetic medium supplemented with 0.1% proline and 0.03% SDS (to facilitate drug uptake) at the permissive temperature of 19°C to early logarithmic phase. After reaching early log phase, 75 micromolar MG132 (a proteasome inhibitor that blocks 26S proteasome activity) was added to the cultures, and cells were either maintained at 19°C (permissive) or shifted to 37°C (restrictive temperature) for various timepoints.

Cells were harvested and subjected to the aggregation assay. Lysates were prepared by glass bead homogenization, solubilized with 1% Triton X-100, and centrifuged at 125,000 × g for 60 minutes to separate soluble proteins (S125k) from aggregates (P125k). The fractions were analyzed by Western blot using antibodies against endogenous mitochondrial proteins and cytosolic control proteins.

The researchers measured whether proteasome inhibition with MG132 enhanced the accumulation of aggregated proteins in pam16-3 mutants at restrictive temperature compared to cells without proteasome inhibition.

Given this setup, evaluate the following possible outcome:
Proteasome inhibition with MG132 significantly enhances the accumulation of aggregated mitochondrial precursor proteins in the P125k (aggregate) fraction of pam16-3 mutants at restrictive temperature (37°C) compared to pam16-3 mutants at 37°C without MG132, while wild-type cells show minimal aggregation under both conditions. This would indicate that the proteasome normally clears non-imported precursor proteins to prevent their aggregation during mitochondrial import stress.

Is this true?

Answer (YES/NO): YES